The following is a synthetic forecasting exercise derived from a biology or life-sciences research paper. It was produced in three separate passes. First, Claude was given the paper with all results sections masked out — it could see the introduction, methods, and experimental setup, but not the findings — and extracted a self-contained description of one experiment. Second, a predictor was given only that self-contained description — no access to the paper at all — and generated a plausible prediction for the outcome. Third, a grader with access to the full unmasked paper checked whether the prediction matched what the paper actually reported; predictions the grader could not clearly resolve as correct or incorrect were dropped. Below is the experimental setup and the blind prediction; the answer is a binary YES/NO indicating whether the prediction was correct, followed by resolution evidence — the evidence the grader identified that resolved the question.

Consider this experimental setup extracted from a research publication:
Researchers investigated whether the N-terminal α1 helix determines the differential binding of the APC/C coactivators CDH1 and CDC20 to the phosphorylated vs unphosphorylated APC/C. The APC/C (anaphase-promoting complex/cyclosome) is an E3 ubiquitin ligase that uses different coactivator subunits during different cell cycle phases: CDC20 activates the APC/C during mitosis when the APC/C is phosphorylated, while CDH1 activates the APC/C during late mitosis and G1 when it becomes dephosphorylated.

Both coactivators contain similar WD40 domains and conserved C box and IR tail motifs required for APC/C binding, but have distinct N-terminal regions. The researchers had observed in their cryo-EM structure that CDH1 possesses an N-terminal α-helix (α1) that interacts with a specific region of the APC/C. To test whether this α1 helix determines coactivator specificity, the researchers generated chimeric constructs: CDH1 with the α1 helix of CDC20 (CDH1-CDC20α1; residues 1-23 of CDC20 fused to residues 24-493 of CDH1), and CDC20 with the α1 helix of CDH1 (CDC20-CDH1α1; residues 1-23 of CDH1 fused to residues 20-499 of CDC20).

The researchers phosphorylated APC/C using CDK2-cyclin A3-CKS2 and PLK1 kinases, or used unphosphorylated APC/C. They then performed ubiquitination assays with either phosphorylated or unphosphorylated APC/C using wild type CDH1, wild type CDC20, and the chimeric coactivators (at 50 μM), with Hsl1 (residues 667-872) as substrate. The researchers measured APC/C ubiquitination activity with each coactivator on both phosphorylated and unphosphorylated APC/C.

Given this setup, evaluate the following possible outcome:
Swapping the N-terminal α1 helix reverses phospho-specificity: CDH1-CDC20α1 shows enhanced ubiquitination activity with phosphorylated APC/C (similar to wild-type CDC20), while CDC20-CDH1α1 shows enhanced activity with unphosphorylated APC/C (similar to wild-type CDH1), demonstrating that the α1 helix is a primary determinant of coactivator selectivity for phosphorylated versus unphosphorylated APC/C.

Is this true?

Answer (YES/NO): NO